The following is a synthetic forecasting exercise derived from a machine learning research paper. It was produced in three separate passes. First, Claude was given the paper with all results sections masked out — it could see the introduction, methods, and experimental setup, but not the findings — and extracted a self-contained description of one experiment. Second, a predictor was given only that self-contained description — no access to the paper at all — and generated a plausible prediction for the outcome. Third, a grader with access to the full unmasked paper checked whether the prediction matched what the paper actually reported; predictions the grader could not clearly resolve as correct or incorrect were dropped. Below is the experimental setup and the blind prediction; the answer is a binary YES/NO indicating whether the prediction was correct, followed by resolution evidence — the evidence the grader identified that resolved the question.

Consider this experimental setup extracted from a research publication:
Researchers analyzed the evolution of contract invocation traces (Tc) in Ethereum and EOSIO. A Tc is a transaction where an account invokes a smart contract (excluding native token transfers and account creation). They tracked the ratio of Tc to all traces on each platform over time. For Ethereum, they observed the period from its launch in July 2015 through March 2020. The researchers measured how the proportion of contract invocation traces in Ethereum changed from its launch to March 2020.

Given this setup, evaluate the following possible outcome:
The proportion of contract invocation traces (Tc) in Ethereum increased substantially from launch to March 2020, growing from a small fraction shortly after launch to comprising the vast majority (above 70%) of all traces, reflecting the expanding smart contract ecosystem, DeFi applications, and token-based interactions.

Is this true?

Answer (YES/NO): YES